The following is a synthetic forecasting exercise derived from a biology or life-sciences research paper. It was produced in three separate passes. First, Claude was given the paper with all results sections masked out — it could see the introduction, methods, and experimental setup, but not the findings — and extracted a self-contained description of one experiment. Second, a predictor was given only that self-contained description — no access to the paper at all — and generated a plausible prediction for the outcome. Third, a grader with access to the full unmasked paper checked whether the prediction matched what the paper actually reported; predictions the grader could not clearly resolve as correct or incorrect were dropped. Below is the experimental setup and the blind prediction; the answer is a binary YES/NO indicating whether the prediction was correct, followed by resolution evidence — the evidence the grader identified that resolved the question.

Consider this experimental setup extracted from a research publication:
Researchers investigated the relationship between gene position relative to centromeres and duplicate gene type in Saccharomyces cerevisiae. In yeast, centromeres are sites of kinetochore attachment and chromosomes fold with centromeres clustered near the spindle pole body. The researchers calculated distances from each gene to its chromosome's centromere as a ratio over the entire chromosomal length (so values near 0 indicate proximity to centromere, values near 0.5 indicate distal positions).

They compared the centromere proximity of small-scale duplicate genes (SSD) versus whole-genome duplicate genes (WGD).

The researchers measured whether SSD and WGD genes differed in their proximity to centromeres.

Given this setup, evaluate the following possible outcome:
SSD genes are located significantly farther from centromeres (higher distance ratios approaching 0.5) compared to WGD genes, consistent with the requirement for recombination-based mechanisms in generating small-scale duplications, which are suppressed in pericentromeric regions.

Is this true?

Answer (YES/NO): YES